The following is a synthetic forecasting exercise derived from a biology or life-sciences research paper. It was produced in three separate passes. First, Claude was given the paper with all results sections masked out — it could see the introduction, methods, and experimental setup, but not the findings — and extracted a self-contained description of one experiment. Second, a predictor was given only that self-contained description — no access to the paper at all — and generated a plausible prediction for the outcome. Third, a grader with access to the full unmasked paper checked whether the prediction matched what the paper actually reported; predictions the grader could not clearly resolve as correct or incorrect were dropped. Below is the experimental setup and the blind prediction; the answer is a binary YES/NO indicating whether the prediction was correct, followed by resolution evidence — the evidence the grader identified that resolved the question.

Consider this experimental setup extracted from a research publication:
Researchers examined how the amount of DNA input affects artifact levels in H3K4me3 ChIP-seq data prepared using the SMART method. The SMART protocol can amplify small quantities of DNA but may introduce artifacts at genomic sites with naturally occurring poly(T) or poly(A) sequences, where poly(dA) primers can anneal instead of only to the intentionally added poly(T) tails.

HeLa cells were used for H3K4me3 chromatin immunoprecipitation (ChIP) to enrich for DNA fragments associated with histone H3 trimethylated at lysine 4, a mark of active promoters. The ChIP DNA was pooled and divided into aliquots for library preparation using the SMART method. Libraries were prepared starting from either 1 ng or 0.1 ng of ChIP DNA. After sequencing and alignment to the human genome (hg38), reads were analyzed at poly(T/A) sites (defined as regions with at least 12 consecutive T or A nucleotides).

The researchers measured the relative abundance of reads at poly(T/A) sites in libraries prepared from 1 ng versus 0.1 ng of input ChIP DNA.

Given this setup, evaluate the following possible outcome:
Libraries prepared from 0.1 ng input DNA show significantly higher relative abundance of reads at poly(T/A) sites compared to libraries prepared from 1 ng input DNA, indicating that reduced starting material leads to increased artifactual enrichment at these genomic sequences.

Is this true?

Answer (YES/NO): YES